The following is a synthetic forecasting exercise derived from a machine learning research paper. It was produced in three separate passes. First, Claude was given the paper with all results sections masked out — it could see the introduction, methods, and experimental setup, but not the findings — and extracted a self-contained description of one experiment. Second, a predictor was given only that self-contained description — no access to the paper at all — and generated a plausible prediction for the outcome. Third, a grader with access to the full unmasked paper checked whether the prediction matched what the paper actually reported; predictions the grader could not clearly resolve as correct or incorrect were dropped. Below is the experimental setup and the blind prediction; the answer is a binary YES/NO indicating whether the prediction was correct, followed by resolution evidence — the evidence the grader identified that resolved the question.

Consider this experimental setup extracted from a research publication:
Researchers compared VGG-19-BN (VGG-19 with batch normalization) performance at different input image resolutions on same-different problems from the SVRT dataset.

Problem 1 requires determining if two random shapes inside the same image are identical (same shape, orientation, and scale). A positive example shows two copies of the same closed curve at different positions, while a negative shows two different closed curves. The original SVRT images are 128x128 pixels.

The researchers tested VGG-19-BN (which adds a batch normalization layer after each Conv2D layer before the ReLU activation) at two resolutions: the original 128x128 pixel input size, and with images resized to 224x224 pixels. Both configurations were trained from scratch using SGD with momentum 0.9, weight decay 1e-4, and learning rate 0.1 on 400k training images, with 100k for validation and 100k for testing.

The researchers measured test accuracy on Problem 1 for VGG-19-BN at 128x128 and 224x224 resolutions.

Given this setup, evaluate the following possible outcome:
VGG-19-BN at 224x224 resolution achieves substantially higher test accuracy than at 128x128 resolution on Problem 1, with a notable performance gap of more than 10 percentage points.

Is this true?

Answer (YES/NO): YES